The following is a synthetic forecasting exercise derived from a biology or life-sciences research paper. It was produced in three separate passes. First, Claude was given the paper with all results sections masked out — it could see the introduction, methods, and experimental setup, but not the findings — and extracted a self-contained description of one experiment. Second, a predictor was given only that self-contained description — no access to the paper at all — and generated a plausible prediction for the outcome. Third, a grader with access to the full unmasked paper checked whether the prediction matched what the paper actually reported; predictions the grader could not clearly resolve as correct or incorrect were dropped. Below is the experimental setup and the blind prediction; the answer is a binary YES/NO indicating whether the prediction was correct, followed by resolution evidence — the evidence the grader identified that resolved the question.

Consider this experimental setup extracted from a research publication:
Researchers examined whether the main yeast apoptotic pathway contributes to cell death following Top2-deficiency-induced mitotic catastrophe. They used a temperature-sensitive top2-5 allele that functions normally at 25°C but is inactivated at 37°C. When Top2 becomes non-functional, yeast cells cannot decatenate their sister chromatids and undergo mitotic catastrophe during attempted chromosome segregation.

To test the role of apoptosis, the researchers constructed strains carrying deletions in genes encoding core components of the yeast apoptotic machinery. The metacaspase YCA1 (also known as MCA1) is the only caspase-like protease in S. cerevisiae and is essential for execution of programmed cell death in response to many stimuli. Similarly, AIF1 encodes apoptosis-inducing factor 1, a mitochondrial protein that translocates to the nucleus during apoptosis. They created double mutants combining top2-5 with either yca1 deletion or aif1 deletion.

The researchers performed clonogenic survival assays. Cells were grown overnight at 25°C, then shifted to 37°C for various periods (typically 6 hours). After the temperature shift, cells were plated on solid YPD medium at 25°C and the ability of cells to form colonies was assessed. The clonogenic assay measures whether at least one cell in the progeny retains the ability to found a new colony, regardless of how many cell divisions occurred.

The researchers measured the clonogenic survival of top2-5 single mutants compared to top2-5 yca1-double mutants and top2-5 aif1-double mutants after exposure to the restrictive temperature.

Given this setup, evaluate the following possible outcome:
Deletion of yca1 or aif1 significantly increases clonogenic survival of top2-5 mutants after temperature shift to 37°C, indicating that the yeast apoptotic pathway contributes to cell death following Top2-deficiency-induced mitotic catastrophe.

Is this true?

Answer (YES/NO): NO